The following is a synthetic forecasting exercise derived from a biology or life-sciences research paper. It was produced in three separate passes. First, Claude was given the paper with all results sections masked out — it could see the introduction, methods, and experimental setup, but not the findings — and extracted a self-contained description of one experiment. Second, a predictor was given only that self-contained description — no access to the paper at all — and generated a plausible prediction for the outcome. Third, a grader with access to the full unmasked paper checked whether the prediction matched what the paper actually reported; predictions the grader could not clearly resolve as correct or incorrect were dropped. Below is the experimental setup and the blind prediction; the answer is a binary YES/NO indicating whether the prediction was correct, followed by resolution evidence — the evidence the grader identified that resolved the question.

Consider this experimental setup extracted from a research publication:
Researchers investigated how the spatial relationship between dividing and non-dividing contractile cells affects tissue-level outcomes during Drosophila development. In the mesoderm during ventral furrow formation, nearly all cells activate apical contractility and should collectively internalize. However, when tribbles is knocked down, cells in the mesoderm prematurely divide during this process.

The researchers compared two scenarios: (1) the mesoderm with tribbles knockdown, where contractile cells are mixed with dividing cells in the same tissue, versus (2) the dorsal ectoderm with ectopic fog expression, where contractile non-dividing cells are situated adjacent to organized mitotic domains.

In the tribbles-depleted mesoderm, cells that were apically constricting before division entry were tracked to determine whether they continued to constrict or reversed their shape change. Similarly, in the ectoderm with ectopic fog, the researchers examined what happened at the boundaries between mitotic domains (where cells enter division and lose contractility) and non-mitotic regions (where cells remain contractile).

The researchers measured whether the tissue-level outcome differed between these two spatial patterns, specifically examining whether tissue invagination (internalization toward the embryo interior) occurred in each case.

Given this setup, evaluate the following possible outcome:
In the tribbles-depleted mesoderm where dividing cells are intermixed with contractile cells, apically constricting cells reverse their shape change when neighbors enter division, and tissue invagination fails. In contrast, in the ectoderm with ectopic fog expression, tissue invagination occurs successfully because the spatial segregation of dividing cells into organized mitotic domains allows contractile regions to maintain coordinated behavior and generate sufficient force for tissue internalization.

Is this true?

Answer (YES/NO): NO